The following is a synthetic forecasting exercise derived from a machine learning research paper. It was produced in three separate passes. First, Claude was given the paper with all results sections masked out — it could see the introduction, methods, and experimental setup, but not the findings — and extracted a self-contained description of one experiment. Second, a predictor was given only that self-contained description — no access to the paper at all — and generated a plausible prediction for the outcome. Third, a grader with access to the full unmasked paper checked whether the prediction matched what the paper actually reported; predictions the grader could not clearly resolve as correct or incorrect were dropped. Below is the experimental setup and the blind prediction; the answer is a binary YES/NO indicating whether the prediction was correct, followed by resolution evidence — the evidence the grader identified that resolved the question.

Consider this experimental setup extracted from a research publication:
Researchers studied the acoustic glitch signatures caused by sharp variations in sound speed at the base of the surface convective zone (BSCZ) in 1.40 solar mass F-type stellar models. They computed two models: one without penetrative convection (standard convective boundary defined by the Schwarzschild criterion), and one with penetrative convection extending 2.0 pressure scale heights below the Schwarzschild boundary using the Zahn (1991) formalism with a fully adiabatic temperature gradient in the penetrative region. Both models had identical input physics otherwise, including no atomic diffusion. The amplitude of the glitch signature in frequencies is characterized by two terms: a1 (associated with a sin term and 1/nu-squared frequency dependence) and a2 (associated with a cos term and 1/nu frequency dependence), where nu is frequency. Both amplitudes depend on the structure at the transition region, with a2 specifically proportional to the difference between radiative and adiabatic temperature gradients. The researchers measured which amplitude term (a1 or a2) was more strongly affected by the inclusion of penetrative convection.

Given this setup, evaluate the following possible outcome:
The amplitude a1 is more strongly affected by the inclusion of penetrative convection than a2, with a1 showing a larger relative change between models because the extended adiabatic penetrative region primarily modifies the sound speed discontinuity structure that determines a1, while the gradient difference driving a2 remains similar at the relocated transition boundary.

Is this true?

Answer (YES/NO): NO